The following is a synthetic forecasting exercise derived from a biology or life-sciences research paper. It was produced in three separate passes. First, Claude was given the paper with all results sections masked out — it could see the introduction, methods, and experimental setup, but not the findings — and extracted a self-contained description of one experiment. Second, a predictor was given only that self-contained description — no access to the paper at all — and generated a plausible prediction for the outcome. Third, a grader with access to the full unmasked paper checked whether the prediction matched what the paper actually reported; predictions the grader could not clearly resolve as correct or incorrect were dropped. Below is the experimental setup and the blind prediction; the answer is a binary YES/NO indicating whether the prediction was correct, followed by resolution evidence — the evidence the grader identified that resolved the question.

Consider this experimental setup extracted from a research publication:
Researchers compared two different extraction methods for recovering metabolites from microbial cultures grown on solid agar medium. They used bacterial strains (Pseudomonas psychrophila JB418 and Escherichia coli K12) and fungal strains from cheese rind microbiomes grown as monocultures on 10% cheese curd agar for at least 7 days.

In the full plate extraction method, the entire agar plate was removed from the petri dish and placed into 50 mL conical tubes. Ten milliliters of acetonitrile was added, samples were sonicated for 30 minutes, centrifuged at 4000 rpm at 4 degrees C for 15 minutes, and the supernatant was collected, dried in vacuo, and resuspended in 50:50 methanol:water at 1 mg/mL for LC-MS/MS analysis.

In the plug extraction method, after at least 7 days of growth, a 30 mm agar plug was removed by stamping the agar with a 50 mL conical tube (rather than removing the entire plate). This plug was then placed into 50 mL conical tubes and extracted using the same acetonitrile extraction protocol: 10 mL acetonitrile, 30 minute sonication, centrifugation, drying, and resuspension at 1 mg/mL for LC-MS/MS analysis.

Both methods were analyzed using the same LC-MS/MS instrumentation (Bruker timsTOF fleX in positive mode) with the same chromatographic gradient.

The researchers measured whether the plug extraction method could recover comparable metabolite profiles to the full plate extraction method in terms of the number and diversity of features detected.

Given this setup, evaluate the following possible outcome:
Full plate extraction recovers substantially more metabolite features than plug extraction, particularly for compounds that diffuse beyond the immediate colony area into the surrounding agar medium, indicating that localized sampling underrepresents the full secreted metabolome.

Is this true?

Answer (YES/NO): NO